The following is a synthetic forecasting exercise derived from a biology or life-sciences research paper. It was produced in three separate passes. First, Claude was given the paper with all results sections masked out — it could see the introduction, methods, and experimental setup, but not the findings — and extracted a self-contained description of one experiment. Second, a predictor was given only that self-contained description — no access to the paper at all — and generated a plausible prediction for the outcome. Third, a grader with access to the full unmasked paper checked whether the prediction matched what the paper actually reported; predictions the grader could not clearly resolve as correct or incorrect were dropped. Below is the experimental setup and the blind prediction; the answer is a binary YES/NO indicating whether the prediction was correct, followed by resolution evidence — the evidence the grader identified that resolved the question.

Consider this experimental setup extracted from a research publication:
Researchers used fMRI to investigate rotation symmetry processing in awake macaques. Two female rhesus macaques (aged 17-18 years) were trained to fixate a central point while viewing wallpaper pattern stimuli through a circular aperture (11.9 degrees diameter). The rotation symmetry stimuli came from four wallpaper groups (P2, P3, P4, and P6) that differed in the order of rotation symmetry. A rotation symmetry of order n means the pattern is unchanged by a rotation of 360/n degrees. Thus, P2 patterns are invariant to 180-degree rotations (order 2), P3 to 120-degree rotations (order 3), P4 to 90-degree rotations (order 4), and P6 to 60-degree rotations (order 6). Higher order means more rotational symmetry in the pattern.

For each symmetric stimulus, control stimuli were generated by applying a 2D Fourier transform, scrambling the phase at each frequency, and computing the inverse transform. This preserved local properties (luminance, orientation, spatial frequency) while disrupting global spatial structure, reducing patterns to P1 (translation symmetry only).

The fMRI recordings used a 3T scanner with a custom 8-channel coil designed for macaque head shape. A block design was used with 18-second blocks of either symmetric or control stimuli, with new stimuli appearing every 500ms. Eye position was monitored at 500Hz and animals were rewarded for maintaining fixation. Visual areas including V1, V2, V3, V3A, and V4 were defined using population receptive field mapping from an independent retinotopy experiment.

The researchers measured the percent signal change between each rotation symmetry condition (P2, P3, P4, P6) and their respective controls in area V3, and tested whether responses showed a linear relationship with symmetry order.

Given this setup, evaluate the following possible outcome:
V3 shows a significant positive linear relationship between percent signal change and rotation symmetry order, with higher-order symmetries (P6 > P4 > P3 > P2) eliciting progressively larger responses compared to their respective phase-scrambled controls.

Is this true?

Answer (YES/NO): YES